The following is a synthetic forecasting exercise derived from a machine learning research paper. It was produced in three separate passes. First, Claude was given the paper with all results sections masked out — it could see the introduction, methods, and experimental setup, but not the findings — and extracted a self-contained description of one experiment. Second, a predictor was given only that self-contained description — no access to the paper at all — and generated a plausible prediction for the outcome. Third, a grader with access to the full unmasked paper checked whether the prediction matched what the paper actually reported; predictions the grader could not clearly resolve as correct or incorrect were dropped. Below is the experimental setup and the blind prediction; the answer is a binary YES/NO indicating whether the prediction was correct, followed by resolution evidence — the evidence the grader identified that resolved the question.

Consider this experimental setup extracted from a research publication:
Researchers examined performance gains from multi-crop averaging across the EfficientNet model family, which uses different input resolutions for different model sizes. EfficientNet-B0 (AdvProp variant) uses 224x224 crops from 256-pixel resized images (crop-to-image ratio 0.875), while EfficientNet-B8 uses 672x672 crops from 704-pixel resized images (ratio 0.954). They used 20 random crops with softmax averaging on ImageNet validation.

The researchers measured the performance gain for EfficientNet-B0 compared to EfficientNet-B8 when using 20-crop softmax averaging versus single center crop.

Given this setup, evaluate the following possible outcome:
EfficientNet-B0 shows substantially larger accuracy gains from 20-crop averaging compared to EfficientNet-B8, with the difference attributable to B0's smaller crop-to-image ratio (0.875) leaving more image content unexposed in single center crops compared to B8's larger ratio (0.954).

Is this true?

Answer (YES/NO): YES